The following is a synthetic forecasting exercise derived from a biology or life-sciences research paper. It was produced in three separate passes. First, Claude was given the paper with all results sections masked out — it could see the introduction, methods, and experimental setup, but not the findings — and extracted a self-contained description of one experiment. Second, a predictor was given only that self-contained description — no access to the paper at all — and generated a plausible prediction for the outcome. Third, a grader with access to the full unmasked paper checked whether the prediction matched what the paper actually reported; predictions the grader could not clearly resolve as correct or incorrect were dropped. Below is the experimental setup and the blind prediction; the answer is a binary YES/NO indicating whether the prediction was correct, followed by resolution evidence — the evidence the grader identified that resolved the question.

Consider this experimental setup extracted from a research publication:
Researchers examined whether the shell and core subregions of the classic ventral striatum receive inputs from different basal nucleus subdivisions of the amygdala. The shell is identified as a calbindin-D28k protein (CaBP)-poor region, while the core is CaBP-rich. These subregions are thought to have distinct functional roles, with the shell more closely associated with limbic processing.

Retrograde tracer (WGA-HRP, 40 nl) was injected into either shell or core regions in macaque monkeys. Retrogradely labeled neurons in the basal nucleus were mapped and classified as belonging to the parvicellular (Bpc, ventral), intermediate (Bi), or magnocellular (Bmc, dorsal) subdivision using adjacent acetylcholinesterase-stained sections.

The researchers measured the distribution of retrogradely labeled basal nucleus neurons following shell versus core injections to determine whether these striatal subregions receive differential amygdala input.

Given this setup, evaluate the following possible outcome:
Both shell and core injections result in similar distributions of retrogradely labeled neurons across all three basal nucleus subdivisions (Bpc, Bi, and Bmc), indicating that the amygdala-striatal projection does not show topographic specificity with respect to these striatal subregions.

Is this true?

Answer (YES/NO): NO